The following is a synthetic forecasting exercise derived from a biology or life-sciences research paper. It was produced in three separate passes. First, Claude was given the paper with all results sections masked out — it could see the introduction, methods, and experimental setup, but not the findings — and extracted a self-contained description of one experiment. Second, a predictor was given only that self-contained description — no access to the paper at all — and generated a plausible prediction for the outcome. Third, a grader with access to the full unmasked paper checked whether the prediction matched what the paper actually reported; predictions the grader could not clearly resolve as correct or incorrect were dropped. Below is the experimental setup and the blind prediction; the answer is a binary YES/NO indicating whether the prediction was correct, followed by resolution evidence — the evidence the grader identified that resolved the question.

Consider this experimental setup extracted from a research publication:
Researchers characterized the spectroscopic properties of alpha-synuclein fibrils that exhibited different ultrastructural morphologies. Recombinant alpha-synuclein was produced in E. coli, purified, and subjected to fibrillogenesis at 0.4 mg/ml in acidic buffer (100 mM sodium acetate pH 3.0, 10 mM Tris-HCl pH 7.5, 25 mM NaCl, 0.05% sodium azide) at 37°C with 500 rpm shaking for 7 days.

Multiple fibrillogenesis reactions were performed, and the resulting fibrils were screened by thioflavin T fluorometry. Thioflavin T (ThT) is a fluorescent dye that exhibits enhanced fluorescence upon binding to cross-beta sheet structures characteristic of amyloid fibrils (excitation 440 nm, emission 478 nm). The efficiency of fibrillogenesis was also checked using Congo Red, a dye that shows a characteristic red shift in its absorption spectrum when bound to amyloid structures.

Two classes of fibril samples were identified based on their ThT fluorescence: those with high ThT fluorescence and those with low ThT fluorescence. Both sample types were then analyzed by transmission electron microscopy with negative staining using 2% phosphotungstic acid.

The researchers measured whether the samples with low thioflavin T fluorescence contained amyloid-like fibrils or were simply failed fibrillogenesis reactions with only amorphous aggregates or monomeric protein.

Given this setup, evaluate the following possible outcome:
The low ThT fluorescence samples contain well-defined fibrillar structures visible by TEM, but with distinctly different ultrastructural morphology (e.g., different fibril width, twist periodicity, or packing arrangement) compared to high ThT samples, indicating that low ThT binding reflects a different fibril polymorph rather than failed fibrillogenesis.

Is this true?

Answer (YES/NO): YES